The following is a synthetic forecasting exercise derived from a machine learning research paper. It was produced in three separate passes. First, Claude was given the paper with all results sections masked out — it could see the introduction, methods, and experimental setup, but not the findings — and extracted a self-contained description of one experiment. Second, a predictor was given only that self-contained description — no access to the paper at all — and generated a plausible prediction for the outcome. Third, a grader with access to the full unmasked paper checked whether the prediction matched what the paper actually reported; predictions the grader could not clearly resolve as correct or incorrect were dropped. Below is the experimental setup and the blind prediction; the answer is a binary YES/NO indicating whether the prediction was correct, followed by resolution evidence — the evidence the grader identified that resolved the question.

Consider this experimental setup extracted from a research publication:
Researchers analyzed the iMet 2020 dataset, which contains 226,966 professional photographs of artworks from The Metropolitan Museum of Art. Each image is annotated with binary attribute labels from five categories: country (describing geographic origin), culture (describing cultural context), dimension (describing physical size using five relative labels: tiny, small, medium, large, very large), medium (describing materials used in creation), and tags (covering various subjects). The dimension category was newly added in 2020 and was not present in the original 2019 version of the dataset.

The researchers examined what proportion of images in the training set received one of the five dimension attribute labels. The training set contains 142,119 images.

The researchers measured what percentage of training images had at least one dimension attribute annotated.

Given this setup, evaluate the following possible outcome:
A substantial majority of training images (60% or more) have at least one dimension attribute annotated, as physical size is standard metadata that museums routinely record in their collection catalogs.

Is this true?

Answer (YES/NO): YES